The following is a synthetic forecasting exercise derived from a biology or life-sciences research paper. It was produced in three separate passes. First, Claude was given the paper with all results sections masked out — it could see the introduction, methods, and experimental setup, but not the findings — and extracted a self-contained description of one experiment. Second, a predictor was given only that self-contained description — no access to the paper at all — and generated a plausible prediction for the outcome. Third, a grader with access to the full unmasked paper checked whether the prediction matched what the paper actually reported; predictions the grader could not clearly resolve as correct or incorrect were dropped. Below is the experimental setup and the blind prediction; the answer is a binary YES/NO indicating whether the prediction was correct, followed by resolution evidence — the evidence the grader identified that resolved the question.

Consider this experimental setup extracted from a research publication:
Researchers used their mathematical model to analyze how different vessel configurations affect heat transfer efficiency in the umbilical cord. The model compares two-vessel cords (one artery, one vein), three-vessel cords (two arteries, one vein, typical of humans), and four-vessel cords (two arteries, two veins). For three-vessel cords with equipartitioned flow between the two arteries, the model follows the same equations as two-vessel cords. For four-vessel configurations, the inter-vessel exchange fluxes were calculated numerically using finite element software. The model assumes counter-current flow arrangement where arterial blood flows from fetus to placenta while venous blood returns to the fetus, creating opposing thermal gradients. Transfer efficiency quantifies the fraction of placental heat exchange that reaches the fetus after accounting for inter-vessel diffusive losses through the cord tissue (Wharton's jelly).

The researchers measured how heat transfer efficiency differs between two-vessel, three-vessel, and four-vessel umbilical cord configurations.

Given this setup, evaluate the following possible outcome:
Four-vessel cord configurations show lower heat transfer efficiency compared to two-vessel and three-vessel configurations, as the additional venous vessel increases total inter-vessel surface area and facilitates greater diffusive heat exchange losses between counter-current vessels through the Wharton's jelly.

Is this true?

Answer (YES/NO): YES